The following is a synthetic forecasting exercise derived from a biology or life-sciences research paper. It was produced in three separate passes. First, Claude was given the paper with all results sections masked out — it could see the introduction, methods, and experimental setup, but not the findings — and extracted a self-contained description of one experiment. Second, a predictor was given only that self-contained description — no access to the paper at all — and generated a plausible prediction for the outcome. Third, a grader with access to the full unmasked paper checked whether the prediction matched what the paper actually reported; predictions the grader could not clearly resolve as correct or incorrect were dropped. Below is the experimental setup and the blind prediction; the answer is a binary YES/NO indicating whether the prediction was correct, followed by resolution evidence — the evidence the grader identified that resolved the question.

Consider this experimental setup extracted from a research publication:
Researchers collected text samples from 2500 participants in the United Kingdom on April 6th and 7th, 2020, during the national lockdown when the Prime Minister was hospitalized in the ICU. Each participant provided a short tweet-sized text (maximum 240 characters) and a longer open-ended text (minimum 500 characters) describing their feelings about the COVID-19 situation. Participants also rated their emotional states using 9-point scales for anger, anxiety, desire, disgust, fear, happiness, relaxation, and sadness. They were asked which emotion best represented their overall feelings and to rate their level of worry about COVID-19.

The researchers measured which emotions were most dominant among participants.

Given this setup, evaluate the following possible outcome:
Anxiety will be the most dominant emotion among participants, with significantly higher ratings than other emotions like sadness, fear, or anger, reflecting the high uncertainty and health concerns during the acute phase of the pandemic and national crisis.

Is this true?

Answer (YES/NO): YES